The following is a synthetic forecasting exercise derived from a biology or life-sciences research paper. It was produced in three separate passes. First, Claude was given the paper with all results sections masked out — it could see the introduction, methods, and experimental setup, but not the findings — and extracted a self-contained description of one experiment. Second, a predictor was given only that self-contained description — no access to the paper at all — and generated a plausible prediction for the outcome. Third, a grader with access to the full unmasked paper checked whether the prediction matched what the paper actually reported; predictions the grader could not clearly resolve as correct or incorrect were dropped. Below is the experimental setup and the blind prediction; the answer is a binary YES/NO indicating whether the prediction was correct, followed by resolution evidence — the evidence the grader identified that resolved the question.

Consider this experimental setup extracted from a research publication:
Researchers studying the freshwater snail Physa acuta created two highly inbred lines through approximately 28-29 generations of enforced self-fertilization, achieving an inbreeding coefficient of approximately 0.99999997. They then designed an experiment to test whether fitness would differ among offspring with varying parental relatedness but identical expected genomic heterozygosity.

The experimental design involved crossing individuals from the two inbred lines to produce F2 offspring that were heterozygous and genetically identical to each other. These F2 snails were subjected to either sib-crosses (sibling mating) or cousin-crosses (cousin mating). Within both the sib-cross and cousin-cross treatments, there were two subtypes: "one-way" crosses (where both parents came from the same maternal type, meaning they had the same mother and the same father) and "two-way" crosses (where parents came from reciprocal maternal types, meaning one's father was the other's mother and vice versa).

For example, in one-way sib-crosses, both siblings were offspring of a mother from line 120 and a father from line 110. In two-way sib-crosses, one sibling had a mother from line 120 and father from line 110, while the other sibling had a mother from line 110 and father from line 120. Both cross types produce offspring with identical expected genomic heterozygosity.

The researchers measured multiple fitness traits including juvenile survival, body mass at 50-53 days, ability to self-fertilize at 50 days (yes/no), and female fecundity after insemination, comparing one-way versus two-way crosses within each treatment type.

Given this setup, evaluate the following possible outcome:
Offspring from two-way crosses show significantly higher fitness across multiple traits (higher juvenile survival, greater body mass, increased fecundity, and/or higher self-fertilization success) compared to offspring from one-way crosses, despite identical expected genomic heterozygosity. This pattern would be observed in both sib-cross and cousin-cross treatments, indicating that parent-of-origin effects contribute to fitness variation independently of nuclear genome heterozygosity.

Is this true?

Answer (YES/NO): NO